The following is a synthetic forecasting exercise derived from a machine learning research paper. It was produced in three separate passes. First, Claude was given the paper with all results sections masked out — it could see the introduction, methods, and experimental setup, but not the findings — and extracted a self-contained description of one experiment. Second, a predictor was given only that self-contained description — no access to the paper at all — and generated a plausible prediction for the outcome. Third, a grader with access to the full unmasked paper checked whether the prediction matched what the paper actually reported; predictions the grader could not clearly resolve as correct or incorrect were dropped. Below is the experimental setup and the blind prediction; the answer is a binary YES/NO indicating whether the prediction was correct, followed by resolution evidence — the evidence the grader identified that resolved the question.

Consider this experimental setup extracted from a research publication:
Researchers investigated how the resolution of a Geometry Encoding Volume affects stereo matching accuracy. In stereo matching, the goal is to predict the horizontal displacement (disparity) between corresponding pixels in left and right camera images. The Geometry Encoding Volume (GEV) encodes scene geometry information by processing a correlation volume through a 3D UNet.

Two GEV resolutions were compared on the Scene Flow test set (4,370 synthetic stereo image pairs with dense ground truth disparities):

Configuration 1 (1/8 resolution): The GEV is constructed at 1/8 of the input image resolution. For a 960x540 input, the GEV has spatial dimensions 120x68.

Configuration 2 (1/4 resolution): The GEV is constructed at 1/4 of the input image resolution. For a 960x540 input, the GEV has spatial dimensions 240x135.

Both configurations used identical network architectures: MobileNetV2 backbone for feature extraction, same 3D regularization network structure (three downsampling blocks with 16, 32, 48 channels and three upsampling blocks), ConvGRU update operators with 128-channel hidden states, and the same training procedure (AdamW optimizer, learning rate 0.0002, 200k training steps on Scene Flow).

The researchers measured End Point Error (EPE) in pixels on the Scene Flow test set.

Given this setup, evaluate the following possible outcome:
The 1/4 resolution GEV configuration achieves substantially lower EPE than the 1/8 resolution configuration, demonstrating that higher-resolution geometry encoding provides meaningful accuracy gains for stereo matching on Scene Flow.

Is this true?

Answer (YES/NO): NO